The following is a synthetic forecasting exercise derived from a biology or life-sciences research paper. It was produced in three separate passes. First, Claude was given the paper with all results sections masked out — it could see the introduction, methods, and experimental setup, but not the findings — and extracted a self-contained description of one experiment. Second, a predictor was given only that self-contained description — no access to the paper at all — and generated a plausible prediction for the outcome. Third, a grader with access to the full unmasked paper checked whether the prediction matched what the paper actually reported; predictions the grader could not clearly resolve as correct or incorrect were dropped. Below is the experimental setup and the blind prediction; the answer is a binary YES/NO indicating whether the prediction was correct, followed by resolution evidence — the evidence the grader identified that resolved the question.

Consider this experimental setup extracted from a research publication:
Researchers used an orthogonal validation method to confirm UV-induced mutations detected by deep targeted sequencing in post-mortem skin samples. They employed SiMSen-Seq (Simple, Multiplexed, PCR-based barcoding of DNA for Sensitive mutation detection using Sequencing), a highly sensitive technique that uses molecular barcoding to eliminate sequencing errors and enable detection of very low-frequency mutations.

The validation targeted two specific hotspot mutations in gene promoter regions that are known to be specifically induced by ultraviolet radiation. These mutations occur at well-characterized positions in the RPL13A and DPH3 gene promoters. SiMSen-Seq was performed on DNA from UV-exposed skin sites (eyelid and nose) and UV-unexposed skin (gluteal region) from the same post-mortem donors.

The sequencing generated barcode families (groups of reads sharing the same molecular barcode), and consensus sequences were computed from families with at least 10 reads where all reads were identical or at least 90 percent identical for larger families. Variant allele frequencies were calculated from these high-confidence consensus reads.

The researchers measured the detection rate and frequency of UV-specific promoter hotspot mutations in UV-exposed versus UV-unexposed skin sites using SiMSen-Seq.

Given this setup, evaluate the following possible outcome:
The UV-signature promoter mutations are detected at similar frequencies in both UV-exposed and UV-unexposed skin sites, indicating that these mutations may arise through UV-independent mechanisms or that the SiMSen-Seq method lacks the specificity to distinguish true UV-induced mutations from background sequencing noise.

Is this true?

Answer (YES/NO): NO